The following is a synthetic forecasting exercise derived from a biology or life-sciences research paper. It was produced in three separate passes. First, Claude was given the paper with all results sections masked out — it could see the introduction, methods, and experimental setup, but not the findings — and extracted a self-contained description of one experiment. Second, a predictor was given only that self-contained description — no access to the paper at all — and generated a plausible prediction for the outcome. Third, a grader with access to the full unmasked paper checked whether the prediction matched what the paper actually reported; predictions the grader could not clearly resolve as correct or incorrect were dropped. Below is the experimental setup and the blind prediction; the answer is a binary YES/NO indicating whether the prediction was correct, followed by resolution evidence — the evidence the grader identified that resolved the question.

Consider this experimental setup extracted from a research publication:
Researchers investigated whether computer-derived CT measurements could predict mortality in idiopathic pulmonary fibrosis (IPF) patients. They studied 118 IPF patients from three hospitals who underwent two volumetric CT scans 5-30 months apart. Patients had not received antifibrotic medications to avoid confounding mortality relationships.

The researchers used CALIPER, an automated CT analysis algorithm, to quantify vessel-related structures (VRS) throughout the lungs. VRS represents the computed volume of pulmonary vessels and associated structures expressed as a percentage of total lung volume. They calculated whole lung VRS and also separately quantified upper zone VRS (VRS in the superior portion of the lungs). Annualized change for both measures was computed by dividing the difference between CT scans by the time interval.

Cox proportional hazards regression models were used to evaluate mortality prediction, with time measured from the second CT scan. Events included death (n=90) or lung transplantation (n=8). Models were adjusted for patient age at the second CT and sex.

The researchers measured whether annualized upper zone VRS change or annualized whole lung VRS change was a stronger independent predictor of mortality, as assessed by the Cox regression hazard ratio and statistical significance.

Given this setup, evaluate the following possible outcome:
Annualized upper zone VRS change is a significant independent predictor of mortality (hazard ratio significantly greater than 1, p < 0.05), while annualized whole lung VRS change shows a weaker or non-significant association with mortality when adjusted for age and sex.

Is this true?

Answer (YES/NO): NO